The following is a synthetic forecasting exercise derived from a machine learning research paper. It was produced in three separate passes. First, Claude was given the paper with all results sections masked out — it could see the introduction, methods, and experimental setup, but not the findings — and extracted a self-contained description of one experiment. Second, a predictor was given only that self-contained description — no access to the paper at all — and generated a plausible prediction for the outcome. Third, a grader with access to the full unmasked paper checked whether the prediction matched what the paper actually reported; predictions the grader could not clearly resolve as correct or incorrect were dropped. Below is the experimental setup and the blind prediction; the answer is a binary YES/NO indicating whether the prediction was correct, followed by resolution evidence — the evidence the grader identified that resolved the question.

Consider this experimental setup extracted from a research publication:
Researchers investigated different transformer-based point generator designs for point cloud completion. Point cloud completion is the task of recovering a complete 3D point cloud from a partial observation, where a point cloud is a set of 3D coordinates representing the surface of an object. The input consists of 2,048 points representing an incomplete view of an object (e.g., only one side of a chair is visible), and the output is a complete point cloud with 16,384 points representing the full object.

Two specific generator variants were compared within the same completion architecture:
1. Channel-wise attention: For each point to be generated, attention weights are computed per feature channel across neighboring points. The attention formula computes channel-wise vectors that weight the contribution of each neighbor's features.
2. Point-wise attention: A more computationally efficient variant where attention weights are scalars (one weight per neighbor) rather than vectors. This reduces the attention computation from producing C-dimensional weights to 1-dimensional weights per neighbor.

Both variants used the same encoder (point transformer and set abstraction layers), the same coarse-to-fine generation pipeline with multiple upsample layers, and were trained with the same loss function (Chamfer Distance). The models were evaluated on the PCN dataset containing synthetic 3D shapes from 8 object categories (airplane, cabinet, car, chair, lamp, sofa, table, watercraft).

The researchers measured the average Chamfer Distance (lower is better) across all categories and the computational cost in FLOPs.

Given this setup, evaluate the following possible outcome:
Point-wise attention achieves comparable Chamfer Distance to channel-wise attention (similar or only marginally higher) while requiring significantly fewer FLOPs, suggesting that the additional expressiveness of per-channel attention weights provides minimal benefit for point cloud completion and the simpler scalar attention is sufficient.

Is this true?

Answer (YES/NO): YES